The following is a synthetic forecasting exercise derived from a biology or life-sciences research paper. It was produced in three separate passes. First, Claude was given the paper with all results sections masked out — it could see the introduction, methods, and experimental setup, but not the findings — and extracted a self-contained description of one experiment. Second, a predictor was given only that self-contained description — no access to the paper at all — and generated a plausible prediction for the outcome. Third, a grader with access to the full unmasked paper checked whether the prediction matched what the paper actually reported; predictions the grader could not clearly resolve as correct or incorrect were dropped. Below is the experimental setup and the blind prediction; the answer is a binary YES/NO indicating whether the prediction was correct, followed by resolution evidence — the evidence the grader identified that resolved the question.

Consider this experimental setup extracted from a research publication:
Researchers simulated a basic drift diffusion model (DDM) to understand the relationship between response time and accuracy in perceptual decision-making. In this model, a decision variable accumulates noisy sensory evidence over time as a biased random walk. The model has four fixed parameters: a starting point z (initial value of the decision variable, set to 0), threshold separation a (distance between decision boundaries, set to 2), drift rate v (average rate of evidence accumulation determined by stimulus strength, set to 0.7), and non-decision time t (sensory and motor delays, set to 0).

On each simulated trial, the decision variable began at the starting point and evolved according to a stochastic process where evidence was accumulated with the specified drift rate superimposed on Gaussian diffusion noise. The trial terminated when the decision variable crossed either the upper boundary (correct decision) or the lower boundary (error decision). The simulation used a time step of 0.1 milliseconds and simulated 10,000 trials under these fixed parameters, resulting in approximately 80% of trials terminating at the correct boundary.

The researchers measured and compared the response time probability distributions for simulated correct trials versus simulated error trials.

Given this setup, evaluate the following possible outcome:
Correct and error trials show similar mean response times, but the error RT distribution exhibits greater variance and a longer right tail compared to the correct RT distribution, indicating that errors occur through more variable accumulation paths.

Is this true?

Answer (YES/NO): NO